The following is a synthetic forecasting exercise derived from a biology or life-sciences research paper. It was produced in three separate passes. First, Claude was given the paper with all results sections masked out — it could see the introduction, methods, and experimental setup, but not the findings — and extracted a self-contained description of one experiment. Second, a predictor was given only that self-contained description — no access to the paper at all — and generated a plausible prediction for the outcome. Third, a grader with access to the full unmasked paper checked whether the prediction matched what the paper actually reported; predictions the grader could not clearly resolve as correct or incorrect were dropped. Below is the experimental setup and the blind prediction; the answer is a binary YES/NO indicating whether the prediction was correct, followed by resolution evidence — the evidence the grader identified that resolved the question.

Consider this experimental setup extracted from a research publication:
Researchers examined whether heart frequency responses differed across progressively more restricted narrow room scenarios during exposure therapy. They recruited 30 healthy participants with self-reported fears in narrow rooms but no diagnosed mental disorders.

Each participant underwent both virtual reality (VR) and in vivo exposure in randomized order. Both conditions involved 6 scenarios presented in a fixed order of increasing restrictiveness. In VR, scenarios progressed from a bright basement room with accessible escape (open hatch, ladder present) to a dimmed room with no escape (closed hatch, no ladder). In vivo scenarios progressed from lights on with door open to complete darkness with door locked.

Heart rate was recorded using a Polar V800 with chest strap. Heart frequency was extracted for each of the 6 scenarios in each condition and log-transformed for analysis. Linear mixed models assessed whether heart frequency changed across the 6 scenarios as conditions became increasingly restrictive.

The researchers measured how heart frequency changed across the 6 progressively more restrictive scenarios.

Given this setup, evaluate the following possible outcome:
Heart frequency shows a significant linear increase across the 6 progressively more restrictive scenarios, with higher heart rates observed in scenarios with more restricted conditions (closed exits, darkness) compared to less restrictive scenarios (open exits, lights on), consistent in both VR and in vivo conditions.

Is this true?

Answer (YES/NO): NO